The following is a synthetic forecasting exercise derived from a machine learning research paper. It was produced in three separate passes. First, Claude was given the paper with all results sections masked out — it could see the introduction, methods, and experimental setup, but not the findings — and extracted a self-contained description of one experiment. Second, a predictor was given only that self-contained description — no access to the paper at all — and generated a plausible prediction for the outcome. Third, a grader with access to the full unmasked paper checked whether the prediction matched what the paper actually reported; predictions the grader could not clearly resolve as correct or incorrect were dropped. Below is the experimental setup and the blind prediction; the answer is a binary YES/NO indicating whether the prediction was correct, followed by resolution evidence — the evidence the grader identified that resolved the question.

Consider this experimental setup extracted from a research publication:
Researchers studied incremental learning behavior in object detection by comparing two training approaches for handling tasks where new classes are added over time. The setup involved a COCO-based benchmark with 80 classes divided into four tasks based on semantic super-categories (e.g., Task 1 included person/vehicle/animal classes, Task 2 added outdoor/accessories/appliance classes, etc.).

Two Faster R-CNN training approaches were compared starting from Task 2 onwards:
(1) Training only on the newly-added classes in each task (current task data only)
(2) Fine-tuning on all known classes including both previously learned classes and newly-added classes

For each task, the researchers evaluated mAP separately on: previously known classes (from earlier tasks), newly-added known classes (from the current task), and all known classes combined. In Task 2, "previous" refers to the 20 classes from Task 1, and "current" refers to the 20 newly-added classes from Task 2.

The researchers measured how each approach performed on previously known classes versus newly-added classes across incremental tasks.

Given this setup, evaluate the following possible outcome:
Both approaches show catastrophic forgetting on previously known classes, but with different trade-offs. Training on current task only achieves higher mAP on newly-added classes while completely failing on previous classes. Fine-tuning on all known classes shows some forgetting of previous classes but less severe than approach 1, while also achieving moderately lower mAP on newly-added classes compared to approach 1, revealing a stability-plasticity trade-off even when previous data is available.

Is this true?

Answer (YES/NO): NO